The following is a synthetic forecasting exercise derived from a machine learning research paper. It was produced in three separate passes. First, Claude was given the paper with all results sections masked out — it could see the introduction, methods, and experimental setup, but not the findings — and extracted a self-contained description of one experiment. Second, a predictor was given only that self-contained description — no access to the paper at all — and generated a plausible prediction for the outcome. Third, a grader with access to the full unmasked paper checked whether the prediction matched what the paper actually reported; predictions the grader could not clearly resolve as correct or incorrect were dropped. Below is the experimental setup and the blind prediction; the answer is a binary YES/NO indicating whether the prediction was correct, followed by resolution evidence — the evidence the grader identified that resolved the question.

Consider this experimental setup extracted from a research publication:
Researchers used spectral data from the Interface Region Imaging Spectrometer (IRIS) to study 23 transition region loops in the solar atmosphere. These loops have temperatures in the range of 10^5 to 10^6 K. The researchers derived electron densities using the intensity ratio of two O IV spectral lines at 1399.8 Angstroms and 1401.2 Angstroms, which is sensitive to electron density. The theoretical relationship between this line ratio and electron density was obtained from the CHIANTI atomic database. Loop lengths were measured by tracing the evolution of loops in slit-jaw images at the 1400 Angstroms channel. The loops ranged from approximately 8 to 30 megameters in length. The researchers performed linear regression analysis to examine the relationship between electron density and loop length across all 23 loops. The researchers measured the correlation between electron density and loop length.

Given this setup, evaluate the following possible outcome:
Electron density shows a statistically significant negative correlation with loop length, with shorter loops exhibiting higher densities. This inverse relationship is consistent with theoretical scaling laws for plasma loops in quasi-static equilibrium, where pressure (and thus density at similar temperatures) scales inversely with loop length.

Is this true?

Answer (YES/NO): NO